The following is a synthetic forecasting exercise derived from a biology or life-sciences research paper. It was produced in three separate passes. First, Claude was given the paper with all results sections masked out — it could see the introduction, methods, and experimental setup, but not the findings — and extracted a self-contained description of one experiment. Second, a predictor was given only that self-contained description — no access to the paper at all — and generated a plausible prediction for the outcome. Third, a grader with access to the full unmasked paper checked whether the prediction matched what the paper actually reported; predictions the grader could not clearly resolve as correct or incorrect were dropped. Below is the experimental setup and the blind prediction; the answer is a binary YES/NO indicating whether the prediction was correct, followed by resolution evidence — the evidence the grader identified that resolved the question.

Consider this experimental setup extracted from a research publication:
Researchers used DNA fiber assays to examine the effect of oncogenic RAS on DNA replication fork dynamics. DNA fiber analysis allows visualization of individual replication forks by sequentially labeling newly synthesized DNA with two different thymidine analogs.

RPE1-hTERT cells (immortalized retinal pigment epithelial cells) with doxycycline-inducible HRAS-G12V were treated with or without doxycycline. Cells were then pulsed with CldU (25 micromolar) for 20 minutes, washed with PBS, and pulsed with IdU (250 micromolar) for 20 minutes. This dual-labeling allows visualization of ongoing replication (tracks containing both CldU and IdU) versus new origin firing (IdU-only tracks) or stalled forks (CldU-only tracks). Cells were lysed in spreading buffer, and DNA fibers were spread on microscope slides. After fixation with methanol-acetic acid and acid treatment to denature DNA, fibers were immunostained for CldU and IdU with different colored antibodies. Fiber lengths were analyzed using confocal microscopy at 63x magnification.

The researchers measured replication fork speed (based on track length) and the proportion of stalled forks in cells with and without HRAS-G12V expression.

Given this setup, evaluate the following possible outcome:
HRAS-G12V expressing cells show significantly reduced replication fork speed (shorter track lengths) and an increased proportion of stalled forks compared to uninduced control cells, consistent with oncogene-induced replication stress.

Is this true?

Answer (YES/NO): NO